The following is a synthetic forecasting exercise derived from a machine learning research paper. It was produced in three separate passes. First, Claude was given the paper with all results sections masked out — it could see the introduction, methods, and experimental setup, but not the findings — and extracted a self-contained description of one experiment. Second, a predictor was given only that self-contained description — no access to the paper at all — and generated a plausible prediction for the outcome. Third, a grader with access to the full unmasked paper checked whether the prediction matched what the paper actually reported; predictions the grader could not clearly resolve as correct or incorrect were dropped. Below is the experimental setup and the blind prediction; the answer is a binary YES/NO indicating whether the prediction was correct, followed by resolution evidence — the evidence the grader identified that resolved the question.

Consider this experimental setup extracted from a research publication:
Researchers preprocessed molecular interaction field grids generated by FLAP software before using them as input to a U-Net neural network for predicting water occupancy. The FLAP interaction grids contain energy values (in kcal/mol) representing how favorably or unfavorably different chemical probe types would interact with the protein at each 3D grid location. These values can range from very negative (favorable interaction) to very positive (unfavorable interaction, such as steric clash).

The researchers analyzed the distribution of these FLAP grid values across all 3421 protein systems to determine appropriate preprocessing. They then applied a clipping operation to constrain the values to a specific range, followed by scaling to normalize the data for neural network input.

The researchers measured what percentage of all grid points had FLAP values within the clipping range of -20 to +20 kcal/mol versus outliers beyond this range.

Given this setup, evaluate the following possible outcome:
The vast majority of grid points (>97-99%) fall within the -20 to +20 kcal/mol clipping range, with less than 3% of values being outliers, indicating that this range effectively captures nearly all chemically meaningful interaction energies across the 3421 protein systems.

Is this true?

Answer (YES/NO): YES